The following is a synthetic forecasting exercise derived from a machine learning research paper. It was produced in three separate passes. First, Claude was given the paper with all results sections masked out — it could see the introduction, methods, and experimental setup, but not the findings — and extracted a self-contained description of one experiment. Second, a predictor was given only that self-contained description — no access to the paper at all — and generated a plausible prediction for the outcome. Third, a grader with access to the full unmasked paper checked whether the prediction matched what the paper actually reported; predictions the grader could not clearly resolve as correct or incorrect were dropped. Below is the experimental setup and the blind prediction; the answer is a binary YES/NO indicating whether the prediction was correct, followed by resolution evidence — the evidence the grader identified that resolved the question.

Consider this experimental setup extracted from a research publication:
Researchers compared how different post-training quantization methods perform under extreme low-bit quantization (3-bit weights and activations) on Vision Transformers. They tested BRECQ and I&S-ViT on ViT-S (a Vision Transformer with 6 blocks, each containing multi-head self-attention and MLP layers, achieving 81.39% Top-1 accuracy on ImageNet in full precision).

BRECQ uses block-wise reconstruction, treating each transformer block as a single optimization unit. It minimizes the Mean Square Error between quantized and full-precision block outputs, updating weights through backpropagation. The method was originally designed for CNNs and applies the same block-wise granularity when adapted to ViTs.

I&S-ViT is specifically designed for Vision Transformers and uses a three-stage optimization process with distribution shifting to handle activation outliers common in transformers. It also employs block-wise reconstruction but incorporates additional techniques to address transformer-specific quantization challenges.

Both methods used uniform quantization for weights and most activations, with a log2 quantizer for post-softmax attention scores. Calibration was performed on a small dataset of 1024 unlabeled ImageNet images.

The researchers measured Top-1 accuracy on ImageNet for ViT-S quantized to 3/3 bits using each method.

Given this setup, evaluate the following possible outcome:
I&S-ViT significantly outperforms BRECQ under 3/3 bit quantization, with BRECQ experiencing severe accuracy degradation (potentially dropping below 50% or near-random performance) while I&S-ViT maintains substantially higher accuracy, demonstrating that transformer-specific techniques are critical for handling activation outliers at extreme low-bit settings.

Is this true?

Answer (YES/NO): YES